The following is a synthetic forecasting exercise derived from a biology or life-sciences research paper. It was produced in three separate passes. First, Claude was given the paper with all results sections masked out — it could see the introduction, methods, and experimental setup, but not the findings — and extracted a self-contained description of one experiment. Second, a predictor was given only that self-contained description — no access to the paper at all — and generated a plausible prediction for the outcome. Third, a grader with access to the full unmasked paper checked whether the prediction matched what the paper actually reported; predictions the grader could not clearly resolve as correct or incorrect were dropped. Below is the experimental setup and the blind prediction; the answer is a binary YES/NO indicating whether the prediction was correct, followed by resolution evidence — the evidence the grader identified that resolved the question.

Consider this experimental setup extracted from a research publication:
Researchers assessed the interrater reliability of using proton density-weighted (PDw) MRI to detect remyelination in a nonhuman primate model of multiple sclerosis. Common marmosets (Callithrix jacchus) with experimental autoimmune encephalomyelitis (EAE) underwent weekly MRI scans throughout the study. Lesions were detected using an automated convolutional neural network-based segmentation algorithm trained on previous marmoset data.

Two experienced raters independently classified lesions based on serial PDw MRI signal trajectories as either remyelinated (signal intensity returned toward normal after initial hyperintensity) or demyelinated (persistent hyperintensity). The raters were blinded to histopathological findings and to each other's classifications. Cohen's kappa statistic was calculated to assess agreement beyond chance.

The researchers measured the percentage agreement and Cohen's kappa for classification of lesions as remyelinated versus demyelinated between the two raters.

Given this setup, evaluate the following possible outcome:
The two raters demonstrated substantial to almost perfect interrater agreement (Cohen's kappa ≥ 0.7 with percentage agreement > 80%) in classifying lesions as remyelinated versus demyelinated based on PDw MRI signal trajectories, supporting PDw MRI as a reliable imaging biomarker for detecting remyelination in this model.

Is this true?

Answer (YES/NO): YES